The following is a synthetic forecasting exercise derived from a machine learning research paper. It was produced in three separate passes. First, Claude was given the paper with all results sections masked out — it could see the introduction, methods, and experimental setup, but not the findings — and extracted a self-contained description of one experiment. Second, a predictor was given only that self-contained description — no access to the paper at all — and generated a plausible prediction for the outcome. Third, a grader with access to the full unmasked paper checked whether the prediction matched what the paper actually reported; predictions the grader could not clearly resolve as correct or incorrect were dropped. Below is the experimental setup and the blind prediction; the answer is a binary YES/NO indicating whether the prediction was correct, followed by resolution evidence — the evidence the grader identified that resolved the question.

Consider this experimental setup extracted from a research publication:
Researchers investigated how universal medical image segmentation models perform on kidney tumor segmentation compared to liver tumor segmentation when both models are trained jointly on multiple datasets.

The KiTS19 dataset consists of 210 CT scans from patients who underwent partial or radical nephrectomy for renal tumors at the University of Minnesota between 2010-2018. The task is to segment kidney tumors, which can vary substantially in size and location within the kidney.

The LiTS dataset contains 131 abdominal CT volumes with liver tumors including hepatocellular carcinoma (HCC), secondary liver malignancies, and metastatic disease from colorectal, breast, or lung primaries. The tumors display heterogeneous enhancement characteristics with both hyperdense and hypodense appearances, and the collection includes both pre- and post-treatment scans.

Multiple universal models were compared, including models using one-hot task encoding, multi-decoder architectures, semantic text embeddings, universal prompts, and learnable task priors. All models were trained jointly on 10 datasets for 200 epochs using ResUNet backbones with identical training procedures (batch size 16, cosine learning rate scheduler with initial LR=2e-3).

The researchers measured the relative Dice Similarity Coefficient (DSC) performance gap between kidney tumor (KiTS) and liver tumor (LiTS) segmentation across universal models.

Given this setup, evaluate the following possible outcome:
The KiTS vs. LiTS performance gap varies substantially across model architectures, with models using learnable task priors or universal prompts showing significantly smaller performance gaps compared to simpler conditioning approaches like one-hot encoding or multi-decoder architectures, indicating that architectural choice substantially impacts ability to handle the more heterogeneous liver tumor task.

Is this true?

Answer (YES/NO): NO